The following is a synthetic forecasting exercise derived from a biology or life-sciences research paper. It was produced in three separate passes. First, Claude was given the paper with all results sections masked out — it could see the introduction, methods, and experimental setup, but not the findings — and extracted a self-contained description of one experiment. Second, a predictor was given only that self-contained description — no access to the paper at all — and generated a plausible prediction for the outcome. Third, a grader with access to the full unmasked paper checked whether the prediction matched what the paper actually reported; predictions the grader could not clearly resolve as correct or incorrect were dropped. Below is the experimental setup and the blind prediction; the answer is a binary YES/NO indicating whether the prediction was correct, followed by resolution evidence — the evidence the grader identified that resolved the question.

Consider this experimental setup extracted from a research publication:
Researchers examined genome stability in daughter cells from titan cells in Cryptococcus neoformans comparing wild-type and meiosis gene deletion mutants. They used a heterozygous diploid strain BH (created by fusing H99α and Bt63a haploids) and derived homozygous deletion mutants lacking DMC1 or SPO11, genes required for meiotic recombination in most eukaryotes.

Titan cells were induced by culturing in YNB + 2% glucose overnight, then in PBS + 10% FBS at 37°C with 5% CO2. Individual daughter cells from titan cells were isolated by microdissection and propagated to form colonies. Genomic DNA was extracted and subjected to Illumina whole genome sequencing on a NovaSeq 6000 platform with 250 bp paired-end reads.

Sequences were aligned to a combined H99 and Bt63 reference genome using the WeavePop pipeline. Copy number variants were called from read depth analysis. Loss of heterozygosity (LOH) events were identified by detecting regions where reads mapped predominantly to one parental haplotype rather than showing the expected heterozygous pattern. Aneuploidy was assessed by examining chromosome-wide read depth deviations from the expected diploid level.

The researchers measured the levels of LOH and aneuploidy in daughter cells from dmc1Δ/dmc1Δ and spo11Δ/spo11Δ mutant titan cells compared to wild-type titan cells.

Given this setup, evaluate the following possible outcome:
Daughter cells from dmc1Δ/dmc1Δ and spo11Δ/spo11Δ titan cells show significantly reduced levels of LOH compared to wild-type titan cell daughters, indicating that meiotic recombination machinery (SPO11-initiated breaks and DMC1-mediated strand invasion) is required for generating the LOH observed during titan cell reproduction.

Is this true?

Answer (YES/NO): NO